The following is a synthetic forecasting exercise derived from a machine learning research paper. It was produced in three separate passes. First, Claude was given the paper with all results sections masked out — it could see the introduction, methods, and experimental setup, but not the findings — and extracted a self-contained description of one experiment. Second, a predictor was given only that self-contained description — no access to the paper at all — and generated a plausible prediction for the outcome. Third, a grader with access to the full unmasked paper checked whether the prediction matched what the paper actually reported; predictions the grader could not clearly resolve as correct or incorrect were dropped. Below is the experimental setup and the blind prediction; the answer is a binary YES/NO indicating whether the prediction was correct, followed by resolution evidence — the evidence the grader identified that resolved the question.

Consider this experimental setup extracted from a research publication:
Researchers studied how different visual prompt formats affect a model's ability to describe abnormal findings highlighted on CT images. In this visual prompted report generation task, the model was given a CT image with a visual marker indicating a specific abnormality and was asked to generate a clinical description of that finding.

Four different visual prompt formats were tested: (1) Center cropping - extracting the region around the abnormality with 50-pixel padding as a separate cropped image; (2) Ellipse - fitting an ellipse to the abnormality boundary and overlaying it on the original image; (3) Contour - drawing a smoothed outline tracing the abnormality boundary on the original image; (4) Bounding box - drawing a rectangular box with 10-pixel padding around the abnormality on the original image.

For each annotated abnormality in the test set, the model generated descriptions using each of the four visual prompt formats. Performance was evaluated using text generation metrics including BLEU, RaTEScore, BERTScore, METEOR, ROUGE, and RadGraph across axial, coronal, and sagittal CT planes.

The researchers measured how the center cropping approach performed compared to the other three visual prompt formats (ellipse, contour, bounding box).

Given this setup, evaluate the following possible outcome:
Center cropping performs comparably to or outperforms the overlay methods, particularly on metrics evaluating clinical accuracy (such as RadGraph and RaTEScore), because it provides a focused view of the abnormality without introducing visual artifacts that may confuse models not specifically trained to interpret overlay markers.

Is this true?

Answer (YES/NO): NO